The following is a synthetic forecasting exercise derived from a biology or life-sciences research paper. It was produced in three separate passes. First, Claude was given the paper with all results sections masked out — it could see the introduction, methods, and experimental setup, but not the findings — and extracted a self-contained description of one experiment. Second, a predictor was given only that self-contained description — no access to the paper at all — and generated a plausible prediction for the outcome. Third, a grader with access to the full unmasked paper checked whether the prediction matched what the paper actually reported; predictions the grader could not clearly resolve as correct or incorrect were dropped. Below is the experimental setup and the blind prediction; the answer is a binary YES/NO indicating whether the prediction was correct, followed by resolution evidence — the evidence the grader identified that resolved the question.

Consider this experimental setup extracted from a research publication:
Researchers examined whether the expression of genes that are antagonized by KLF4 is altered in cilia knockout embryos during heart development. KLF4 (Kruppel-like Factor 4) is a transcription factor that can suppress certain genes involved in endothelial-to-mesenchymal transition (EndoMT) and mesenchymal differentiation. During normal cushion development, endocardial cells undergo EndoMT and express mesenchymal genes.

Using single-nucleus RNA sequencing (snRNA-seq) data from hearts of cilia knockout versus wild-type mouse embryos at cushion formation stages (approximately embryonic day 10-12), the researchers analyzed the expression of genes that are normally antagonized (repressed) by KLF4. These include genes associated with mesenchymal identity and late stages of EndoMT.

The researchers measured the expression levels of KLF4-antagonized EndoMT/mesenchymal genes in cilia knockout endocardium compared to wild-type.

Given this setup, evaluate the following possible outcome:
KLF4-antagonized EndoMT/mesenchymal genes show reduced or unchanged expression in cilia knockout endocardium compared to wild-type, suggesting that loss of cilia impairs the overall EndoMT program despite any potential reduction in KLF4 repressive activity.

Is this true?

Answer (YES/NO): NO